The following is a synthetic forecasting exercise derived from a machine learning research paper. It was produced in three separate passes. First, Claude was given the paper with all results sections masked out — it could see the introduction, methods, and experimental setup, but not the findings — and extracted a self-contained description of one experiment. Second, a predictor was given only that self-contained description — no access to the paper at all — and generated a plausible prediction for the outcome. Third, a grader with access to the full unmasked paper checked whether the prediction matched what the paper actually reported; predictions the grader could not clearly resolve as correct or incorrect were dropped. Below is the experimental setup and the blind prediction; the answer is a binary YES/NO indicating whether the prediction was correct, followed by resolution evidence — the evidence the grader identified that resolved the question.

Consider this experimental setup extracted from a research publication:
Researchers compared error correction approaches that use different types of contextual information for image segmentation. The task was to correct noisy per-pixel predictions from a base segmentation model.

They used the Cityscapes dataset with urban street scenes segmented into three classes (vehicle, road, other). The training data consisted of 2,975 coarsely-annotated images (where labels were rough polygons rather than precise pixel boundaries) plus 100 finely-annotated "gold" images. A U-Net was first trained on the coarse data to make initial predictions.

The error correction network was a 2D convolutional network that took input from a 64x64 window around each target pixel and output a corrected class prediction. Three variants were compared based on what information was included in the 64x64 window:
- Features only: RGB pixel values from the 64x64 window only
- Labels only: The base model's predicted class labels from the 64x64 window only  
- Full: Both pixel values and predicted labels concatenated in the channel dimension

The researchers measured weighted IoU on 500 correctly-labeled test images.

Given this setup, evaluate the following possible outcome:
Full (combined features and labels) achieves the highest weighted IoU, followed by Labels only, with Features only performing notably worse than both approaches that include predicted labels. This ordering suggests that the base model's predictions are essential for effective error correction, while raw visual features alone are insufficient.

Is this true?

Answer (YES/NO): NO